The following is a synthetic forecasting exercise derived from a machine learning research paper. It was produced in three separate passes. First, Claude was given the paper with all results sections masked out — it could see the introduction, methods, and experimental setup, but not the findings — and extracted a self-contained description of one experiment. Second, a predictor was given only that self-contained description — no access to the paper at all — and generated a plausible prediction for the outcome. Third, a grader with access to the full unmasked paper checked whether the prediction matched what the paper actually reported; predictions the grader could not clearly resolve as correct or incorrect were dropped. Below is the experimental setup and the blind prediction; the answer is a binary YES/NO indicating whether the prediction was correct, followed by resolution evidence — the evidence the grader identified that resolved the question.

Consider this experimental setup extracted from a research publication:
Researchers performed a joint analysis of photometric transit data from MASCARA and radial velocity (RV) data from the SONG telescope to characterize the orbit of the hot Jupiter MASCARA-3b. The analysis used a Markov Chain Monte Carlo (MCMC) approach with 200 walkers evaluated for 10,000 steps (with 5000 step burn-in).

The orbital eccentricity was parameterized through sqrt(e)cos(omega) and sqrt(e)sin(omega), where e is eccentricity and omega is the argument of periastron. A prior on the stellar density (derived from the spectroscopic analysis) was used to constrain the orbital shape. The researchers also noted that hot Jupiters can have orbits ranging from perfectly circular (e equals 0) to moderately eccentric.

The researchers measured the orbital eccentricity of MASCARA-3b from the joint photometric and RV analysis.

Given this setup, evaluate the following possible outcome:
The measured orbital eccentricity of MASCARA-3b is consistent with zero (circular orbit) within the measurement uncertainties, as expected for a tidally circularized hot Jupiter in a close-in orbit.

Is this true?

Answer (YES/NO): NO